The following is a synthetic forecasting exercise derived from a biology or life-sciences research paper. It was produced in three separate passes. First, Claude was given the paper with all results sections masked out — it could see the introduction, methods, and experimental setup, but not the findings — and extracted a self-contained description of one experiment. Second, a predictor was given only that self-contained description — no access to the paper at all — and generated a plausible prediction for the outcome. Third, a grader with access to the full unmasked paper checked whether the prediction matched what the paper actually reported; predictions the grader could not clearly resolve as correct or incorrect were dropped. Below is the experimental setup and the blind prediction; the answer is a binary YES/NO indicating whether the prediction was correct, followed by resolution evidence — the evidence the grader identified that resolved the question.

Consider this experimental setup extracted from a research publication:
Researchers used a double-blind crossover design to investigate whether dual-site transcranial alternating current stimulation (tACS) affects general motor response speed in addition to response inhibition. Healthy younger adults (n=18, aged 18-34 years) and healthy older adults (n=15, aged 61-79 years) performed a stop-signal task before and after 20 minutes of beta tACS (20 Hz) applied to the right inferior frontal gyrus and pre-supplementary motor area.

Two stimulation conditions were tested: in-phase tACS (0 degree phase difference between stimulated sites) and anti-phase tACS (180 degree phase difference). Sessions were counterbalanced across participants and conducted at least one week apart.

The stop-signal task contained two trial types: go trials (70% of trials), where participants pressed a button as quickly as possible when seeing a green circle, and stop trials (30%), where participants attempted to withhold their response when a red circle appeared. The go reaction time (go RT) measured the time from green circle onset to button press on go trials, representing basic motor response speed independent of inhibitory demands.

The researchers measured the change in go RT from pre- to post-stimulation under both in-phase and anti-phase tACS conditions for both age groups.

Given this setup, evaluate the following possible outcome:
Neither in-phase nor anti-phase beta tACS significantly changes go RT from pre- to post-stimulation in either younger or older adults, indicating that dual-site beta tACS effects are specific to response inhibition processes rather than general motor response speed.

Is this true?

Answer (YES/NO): NO